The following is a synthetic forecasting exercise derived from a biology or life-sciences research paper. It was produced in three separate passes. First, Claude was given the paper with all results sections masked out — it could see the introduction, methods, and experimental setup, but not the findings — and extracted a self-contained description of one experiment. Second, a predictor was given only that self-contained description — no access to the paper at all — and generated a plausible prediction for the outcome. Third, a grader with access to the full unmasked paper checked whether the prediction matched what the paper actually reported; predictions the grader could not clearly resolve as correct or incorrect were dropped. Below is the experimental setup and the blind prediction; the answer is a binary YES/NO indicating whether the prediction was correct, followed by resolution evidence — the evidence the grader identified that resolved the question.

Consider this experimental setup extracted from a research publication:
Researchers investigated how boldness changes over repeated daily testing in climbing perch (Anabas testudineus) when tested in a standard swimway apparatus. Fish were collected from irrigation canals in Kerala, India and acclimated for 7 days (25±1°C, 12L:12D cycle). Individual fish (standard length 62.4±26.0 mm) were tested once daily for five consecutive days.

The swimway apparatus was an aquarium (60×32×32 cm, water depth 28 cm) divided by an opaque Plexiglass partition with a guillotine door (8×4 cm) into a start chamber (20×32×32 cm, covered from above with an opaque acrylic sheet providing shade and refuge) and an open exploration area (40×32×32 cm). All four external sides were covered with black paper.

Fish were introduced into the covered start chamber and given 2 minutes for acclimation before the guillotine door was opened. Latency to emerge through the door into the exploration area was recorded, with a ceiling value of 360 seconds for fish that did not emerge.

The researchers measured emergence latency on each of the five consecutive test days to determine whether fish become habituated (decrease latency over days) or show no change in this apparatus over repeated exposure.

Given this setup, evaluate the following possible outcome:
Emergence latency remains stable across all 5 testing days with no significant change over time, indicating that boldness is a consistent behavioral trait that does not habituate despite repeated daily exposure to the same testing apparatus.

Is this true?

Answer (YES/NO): NO